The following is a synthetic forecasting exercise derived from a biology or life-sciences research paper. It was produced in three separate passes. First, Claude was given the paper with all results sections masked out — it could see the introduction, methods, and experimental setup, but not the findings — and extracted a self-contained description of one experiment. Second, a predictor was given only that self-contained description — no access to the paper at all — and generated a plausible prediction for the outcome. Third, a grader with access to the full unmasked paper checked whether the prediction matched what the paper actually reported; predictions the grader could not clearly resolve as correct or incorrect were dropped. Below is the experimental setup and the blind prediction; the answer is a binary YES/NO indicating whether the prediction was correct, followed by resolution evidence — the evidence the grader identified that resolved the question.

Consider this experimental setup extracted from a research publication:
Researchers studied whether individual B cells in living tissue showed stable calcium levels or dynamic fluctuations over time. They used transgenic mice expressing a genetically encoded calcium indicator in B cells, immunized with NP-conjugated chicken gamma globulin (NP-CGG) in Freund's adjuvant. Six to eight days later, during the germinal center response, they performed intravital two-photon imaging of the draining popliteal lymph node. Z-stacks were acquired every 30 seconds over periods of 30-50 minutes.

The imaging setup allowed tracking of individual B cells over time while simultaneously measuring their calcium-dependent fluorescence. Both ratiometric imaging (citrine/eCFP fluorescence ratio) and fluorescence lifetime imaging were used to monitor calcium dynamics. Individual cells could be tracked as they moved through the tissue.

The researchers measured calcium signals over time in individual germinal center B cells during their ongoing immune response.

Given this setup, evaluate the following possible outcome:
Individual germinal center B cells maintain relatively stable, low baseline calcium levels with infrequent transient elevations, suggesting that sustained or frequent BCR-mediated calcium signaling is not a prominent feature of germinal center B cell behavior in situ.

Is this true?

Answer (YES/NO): NO